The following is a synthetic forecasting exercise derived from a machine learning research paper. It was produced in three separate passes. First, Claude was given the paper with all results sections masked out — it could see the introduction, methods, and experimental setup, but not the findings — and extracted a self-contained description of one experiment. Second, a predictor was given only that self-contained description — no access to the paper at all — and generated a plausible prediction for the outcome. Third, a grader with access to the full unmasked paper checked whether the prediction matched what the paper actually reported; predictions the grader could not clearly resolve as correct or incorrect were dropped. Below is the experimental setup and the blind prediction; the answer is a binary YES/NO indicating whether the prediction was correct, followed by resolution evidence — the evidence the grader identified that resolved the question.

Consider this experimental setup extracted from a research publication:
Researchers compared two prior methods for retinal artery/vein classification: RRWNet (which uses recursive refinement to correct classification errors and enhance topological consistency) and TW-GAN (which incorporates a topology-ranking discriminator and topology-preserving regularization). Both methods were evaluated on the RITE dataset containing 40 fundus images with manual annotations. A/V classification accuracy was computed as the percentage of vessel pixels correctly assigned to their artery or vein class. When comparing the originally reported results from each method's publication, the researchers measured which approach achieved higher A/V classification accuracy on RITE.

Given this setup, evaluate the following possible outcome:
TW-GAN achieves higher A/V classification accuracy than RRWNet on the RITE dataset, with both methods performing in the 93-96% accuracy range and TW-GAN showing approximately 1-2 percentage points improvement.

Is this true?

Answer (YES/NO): NO